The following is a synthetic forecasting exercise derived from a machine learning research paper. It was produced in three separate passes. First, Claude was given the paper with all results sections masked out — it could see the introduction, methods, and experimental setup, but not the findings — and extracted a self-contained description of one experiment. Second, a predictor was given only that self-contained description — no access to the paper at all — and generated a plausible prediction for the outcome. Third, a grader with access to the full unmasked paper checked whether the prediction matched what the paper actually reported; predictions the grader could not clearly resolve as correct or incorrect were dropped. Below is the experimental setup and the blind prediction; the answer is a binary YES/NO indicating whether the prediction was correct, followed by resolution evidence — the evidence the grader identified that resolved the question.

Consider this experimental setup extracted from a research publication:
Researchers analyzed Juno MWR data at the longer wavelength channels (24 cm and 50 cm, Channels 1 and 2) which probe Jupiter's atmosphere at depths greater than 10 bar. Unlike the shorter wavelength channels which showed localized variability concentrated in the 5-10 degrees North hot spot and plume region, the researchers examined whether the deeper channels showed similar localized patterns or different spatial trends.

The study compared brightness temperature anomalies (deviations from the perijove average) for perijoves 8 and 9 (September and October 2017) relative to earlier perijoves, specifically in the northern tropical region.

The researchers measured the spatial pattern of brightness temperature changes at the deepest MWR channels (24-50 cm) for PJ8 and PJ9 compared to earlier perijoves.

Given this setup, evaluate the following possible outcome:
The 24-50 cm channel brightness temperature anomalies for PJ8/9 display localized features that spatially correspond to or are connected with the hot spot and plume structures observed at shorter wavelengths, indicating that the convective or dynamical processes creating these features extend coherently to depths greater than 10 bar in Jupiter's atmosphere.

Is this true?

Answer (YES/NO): NO